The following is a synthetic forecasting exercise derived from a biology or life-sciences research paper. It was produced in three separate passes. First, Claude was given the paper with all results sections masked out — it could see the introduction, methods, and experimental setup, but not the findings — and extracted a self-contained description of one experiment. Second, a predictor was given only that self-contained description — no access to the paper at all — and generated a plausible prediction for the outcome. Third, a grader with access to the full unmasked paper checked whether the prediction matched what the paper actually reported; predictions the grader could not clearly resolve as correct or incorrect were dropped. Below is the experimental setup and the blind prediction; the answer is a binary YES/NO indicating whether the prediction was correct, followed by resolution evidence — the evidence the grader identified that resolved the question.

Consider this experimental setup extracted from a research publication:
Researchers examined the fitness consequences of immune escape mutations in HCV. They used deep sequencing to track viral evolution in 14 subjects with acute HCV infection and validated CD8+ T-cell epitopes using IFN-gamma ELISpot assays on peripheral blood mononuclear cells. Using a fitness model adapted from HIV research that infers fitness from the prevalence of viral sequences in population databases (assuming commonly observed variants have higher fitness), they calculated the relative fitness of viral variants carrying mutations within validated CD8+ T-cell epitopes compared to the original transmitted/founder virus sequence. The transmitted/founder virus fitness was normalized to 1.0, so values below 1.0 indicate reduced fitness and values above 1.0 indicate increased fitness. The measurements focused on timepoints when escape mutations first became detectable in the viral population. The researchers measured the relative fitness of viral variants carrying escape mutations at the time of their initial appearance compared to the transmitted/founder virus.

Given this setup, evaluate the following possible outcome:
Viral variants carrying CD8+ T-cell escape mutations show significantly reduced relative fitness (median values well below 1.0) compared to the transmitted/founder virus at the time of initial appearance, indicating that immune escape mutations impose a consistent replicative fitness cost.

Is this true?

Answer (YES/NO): YES